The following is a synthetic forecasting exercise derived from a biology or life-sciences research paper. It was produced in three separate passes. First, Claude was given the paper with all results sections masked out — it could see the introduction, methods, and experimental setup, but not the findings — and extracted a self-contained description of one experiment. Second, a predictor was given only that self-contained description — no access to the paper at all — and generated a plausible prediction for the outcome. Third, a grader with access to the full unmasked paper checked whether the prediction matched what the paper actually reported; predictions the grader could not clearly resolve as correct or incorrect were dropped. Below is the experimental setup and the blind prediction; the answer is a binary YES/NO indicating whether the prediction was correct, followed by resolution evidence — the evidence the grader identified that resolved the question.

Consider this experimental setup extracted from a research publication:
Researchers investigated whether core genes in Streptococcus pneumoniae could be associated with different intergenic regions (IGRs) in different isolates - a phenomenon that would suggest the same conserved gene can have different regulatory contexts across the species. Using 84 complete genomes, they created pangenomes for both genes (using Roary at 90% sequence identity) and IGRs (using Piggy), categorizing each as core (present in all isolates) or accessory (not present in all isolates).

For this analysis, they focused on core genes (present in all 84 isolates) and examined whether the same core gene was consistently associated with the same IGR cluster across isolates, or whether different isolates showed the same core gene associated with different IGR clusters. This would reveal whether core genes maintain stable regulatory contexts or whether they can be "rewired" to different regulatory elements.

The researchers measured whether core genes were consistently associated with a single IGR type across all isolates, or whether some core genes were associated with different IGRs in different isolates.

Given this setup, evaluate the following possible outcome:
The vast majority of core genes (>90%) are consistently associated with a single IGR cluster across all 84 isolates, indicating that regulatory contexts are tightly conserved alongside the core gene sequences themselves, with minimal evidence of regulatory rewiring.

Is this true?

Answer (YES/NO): NO